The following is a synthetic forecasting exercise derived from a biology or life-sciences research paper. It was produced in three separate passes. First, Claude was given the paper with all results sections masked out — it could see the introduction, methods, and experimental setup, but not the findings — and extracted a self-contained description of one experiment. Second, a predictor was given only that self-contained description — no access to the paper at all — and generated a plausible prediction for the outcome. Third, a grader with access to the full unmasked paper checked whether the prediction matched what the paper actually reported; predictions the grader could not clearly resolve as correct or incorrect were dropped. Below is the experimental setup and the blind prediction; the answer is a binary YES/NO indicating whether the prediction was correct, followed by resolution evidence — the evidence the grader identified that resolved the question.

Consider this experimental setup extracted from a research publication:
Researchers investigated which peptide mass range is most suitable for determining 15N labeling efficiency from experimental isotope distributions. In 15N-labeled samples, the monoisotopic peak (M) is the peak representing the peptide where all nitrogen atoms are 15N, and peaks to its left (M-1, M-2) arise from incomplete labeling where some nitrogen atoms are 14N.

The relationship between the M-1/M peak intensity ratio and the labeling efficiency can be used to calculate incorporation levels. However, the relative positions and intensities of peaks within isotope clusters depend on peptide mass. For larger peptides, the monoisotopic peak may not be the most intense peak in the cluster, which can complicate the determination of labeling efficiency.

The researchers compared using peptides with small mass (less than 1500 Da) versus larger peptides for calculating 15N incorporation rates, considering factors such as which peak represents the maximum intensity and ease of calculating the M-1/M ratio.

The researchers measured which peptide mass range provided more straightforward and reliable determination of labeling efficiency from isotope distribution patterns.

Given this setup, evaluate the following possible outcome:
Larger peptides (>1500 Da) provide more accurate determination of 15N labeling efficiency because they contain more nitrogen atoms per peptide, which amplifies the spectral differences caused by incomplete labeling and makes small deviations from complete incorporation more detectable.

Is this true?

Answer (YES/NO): NO